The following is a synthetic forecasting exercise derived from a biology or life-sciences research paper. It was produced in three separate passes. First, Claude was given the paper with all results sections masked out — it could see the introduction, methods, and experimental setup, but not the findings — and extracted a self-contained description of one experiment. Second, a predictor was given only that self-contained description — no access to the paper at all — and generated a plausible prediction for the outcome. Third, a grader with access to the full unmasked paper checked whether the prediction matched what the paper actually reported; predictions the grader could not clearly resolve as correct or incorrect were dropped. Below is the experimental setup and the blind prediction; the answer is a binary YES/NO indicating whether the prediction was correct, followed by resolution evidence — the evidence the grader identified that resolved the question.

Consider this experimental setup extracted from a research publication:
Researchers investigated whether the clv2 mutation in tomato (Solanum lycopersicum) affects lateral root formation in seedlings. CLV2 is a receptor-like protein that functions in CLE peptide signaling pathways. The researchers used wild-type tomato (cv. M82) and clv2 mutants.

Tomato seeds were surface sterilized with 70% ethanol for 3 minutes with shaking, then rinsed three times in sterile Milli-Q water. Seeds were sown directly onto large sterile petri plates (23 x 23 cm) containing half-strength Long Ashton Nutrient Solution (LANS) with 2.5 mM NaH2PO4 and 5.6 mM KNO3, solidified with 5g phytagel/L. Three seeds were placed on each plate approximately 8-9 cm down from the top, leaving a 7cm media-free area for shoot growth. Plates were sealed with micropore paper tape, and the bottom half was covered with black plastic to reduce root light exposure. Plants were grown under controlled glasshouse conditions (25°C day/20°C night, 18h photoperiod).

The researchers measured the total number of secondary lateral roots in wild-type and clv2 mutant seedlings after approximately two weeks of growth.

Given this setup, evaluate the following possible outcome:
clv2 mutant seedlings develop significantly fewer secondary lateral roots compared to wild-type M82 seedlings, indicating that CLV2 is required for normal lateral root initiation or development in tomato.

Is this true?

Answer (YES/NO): YES